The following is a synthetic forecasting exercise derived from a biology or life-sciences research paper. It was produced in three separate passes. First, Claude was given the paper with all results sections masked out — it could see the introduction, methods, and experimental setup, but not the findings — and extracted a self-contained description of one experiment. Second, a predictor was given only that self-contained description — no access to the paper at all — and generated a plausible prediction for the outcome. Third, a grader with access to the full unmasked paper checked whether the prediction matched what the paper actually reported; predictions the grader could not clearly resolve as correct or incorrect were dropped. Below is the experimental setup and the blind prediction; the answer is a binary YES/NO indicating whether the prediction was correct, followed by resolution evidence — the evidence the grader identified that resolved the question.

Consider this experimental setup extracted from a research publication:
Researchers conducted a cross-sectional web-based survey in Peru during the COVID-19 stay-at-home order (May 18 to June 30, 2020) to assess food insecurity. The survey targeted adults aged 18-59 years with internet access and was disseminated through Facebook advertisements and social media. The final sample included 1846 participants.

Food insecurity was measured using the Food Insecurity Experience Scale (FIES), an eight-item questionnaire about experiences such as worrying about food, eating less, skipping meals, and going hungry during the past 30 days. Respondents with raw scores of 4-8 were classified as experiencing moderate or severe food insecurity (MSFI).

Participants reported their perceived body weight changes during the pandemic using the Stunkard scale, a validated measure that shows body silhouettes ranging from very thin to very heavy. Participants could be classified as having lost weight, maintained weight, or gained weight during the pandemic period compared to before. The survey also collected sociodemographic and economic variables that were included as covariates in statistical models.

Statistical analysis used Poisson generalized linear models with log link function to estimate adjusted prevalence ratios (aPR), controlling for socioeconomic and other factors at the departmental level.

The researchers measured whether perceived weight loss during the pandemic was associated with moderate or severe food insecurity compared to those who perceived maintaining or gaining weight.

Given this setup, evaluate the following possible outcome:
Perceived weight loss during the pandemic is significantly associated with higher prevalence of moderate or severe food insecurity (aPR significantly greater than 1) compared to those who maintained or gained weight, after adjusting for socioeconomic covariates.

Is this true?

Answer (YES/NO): YES